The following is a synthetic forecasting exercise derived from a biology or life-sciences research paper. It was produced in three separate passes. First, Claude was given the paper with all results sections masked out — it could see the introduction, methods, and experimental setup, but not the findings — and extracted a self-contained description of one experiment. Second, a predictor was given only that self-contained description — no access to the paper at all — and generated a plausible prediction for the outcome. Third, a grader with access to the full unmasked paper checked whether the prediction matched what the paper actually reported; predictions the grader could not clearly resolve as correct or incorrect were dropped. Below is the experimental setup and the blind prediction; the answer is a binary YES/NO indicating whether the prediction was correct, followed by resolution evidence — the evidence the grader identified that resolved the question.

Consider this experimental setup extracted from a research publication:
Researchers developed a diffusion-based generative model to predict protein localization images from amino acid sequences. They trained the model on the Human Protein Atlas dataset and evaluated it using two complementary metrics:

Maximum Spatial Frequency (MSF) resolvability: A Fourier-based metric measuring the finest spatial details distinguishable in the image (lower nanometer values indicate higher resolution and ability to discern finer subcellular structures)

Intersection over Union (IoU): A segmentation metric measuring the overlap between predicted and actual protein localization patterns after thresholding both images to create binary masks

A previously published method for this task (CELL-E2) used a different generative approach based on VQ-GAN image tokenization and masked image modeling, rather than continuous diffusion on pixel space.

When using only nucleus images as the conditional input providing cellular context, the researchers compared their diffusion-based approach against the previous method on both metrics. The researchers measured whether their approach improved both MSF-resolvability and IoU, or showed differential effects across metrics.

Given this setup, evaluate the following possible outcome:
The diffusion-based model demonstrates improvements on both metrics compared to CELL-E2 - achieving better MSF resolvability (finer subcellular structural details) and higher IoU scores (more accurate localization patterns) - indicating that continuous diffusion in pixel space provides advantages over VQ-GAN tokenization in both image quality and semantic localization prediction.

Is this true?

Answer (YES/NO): NO